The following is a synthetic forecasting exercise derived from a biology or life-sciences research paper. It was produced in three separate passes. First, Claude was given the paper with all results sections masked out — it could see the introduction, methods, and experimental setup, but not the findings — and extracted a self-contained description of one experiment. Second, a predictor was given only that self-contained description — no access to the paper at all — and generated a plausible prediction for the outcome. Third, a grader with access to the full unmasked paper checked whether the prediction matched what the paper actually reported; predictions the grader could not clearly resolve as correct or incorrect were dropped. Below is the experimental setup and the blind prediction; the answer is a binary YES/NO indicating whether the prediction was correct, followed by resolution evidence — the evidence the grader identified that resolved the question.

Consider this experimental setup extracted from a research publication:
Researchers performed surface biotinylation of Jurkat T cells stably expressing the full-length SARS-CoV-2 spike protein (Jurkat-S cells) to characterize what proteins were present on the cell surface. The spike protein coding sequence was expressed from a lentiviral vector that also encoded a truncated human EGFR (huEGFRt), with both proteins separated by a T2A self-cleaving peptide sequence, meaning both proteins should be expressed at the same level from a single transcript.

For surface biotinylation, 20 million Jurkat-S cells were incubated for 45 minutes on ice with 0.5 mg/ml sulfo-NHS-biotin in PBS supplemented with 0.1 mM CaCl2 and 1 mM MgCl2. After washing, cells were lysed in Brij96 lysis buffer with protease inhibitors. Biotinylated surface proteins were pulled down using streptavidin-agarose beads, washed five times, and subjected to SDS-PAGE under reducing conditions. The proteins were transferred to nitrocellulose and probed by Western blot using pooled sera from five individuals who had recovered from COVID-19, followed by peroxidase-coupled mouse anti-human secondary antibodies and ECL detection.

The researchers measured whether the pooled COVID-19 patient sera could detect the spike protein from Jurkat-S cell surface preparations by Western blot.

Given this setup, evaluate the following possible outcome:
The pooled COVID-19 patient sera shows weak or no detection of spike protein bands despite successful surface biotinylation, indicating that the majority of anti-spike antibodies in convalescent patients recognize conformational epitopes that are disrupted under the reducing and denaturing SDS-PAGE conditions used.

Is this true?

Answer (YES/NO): NO